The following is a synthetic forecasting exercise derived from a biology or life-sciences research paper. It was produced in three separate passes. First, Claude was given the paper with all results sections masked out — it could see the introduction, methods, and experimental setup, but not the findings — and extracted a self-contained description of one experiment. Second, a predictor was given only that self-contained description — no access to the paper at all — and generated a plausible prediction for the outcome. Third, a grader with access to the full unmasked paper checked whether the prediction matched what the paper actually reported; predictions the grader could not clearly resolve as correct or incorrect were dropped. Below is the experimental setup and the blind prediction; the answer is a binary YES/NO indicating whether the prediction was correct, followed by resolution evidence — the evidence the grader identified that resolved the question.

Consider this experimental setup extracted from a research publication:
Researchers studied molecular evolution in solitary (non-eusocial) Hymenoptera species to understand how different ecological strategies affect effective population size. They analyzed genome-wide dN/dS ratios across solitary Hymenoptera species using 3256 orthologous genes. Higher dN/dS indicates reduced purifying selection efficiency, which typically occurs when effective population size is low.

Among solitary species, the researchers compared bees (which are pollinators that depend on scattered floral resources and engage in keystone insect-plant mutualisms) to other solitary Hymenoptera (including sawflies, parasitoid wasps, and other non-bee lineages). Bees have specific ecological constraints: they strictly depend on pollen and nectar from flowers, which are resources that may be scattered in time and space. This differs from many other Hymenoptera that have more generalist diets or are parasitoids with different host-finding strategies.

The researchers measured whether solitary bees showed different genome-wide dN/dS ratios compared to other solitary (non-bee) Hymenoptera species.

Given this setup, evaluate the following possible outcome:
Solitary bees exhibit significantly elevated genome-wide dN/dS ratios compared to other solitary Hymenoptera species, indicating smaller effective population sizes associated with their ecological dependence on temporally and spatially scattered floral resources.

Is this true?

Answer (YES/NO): YES